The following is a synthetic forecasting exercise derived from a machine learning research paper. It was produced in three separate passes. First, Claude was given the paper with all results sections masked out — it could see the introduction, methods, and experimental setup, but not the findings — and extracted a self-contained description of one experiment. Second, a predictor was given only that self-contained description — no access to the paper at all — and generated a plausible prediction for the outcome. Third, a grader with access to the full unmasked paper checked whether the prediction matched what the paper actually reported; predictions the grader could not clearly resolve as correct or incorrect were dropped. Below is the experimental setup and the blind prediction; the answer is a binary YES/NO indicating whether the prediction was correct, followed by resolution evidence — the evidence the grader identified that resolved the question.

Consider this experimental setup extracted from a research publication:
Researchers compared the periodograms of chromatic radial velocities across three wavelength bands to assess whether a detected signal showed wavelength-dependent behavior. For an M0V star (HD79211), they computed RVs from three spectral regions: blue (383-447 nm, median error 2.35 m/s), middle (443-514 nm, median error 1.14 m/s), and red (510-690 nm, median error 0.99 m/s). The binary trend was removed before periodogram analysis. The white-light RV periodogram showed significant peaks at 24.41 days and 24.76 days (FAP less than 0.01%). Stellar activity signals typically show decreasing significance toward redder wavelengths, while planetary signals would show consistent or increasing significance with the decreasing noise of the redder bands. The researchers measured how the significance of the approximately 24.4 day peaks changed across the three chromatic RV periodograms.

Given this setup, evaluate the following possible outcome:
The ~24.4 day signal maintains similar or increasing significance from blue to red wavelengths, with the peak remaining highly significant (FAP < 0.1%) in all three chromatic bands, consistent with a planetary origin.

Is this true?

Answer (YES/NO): NO